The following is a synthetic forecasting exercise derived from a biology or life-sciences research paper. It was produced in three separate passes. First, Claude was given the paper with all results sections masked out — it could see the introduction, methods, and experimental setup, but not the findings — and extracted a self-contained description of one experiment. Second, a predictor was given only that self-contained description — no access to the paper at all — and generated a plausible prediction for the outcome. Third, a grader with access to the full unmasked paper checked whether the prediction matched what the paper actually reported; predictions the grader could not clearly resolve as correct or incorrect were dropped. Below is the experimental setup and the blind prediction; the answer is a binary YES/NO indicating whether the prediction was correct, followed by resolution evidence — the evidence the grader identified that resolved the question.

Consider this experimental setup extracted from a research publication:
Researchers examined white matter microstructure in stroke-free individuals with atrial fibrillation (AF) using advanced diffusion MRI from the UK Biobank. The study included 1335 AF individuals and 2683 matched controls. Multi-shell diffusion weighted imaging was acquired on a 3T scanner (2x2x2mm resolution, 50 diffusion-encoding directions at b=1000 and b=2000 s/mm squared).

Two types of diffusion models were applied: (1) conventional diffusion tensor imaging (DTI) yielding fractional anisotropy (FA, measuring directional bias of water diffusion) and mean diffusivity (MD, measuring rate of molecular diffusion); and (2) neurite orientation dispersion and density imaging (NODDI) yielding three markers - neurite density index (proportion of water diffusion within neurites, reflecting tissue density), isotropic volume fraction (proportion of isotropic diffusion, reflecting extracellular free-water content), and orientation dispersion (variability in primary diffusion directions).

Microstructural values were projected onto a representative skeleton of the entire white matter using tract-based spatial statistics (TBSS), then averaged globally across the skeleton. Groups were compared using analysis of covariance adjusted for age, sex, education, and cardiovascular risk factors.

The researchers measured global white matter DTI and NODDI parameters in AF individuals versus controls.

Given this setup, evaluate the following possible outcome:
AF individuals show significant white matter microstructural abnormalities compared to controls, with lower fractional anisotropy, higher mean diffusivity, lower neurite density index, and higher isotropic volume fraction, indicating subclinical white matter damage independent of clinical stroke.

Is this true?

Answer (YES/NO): NO